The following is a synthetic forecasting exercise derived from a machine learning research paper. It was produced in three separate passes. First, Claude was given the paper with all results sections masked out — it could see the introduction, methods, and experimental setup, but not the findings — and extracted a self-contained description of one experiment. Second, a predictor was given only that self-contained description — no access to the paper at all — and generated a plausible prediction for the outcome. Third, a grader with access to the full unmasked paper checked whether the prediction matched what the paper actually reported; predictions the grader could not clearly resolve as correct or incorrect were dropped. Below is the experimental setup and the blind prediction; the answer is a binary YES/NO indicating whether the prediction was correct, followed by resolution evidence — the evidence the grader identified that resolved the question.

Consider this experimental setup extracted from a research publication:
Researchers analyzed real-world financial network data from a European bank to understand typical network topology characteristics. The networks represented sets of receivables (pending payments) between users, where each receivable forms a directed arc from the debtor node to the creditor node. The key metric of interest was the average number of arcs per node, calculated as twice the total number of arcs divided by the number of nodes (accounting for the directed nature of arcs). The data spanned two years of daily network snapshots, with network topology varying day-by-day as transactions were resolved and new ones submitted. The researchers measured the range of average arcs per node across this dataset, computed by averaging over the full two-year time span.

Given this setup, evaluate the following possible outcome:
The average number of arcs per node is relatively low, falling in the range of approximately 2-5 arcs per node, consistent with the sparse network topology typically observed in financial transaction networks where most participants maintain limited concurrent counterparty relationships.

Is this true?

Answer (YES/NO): YES